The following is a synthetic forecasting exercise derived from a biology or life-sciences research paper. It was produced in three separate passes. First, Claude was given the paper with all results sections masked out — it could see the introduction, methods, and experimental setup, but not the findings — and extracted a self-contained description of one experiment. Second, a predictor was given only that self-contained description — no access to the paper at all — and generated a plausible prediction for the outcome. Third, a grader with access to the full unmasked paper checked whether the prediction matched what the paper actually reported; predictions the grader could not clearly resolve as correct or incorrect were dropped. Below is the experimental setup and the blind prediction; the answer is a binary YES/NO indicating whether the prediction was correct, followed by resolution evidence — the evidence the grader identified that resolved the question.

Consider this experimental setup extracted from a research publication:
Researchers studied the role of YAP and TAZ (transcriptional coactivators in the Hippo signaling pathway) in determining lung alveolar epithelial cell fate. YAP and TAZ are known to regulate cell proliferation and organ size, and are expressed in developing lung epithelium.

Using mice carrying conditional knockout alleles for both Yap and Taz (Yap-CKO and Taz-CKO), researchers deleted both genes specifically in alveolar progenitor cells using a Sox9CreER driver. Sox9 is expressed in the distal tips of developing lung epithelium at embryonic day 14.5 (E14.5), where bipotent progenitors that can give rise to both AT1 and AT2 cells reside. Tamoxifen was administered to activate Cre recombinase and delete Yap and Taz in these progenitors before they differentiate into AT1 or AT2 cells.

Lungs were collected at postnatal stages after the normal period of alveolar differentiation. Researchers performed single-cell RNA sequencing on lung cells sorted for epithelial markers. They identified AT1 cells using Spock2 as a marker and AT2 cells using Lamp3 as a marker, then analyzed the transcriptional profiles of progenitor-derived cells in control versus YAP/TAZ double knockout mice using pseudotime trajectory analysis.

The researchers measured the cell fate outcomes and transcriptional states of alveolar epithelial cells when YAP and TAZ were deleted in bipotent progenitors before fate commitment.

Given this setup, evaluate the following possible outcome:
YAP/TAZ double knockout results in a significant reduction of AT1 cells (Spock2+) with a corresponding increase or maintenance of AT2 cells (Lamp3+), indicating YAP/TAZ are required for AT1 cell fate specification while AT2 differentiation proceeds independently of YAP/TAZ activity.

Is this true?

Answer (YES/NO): NO